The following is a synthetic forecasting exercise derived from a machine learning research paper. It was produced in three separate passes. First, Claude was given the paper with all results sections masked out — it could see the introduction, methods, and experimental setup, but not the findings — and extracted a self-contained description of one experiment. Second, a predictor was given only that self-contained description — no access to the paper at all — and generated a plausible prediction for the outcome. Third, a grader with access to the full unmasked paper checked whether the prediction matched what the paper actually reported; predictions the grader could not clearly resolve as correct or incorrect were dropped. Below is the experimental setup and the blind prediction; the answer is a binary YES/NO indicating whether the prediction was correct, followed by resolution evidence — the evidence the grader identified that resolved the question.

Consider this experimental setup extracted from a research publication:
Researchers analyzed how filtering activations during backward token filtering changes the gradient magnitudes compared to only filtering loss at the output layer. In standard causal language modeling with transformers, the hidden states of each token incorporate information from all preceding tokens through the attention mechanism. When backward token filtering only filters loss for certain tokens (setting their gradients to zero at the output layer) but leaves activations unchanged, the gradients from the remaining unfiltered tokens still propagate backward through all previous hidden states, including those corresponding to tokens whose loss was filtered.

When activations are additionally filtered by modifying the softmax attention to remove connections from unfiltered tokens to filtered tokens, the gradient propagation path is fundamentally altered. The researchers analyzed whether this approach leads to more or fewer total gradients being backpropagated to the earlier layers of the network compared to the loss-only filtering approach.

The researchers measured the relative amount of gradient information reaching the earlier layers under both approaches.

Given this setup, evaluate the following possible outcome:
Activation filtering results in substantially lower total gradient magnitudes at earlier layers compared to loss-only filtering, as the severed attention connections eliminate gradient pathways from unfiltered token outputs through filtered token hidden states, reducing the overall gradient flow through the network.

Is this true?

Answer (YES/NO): YES